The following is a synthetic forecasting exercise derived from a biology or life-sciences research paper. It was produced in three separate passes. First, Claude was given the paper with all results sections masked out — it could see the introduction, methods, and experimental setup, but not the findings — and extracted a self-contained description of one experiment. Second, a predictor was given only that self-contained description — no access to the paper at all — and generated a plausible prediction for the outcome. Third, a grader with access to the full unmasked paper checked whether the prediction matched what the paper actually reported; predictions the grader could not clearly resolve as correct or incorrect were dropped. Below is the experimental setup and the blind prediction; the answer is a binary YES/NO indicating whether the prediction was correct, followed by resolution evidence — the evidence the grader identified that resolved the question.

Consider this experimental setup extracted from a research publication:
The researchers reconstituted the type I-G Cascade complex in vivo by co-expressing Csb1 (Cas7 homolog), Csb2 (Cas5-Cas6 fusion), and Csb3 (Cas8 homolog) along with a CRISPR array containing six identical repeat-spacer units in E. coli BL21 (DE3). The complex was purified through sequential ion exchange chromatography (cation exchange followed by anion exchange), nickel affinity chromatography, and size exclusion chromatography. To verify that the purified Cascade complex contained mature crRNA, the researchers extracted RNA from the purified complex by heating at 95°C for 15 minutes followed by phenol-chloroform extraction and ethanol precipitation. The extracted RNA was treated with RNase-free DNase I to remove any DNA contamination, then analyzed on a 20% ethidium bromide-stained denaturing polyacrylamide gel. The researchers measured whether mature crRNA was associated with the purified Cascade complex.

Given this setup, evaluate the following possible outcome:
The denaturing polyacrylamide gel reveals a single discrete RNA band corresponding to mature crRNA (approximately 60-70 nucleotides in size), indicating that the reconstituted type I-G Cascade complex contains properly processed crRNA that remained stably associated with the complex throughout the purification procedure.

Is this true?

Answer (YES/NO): YES